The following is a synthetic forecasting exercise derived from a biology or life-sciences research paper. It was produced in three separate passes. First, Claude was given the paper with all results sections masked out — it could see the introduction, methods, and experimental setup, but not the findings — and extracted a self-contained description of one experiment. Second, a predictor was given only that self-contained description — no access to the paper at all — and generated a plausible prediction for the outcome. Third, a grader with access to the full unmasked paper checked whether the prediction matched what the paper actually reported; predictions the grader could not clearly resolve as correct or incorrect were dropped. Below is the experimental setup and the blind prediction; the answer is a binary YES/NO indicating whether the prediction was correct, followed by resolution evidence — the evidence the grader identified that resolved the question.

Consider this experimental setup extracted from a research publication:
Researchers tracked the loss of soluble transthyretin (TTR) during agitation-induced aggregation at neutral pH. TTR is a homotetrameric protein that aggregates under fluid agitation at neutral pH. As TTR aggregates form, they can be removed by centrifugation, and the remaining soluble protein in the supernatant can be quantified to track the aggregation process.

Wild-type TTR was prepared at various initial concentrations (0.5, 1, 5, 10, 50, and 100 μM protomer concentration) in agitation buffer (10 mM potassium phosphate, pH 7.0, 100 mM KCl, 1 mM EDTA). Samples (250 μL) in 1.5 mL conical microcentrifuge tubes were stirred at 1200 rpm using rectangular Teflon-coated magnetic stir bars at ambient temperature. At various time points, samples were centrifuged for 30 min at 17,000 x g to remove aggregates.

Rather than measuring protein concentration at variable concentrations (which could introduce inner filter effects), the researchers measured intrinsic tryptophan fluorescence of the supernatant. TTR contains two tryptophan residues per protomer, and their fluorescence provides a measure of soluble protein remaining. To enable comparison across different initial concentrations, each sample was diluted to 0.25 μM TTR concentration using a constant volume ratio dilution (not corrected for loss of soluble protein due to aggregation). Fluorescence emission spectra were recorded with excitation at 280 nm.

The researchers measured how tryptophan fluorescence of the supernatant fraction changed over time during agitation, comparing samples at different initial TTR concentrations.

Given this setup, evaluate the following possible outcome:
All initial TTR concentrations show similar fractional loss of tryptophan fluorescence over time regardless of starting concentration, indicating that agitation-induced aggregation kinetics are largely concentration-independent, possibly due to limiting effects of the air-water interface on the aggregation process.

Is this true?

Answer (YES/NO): NO